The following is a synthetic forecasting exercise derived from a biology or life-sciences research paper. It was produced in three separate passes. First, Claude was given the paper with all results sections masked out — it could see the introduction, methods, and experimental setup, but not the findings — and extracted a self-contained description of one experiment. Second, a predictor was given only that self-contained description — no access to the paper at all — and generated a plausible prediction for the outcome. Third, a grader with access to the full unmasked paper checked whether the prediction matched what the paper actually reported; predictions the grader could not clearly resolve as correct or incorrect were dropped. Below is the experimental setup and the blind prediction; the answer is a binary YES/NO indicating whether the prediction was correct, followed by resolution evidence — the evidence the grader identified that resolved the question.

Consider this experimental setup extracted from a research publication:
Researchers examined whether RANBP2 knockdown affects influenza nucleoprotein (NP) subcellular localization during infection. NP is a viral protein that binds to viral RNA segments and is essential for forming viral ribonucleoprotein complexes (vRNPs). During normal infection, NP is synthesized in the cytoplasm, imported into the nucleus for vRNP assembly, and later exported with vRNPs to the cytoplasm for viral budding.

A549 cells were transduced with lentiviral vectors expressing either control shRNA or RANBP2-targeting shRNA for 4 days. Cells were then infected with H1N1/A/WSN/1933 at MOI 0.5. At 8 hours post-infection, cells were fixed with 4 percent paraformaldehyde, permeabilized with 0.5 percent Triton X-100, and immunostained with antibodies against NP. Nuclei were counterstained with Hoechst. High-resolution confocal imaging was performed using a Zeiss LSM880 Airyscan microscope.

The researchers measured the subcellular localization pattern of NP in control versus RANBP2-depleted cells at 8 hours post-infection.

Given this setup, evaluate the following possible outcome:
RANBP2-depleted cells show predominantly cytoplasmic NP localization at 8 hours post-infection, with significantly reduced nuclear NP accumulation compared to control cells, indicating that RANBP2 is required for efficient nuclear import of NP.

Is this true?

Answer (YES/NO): NO